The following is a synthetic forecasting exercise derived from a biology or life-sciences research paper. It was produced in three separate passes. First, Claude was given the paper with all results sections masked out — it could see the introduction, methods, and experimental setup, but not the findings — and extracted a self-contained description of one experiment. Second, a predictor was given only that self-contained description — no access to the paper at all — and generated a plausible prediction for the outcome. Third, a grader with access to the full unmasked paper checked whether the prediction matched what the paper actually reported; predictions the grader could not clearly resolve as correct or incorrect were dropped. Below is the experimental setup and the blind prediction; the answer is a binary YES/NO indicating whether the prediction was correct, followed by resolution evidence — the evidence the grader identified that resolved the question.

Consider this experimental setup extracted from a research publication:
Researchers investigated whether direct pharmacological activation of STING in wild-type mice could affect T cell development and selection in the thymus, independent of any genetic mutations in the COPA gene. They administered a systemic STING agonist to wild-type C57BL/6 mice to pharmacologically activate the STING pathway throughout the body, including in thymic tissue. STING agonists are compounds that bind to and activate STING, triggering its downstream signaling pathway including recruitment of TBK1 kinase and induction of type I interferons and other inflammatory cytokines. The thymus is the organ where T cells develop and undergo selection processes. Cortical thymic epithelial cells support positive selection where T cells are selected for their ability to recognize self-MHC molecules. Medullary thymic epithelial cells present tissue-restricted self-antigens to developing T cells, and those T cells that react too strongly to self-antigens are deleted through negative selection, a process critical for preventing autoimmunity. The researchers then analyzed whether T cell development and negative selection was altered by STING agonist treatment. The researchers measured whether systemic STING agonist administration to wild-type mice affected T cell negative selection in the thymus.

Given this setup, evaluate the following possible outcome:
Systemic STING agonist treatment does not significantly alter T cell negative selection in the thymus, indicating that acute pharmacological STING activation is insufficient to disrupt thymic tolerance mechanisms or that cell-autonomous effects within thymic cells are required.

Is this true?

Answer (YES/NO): NO